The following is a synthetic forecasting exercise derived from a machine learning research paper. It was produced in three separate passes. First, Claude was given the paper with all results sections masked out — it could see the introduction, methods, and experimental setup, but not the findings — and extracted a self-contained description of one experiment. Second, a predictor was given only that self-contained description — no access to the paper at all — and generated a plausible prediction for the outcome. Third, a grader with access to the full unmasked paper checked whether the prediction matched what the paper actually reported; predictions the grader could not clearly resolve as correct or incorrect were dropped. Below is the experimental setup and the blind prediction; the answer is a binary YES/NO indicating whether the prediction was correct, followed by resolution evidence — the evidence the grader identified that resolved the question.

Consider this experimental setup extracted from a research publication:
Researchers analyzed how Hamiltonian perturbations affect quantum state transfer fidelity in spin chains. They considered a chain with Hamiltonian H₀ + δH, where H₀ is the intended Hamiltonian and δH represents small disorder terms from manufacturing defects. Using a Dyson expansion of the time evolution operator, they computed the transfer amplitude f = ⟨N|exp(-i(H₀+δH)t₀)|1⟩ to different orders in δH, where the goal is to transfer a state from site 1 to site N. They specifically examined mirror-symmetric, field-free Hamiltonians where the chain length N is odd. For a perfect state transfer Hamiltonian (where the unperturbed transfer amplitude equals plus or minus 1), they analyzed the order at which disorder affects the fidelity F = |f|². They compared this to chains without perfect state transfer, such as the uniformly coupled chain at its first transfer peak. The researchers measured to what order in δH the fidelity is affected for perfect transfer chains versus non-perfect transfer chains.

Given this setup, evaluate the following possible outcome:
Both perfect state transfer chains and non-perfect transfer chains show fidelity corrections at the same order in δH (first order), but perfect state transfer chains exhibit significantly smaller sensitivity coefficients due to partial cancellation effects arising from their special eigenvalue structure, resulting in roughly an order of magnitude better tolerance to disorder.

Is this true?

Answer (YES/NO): NO